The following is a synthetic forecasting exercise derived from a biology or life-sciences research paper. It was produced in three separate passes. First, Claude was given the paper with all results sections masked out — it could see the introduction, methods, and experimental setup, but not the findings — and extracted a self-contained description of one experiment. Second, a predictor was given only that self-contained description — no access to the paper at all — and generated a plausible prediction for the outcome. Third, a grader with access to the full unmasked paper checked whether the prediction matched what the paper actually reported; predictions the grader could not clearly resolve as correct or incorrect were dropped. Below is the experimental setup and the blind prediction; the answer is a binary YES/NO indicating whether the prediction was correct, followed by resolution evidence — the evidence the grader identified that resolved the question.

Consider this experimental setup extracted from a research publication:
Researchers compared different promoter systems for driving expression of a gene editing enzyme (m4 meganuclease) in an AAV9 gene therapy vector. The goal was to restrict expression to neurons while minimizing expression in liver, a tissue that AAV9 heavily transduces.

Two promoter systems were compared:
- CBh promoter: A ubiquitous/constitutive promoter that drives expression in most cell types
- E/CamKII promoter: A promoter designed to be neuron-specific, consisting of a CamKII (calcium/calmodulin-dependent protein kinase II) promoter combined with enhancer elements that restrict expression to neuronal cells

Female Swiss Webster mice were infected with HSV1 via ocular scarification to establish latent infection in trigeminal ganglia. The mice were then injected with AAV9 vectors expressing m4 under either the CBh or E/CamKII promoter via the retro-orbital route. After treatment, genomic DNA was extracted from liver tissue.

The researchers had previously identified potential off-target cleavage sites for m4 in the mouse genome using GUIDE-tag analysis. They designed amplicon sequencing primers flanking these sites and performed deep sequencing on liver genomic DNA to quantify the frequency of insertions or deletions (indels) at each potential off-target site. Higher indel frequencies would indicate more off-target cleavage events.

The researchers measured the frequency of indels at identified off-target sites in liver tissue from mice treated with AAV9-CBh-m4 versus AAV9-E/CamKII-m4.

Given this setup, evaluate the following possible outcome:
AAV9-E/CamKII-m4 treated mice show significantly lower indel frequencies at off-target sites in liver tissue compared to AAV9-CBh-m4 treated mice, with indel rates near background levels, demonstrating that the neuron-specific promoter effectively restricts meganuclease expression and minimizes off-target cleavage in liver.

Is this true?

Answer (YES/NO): NO